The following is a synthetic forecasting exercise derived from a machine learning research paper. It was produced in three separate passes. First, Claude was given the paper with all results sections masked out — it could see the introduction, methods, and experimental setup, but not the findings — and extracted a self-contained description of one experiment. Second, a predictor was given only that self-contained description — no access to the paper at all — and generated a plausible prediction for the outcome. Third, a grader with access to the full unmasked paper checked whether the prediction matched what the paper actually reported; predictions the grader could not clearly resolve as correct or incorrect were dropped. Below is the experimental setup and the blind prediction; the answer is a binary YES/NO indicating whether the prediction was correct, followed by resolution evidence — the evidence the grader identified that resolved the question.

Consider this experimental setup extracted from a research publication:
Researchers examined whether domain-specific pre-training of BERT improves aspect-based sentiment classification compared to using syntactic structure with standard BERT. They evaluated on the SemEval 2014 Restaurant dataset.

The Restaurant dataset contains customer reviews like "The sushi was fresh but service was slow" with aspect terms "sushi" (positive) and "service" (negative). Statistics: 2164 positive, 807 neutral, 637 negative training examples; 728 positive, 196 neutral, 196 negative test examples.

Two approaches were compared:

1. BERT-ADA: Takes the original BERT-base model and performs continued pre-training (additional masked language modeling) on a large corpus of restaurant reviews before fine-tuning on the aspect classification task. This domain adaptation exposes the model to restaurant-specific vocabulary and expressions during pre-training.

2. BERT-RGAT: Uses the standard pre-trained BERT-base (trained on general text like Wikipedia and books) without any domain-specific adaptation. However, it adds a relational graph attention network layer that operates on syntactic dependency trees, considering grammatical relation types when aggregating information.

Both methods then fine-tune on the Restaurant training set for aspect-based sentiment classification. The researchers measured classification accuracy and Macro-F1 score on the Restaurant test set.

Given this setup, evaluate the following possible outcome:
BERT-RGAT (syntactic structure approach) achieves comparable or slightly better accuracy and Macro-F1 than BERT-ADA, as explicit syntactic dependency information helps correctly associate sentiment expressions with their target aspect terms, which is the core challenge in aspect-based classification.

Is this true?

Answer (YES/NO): NO